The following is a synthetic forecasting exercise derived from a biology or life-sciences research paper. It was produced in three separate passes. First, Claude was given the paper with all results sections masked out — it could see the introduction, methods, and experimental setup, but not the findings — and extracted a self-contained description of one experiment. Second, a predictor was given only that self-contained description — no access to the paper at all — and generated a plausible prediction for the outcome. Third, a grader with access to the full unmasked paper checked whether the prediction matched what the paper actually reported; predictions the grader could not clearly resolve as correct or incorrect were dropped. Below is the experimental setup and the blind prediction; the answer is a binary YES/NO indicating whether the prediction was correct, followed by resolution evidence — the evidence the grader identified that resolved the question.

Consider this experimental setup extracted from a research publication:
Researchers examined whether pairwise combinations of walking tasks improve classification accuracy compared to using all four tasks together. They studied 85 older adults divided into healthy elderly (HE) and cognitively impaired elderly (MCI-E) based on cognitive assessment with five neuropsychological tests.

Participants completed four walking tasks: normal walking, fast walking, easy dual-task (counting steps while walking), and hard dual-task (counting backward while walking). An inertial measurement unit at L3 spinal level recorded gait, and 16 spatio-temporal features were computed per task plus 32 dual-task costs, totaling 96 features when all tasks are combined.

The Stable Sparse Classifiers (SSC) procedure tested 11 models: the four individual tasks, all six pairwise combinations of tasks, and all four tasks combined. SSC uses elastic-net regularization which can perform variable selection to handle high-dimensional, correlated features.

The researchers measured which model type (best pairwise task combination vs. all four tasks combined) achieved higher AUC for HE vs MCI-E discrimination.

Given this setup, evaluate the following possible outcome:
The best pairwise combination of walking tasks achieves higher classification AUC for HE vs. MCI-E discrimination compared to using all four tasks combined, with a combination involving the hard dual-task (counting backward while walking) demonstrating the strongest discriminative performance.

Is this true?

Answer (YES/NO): NO